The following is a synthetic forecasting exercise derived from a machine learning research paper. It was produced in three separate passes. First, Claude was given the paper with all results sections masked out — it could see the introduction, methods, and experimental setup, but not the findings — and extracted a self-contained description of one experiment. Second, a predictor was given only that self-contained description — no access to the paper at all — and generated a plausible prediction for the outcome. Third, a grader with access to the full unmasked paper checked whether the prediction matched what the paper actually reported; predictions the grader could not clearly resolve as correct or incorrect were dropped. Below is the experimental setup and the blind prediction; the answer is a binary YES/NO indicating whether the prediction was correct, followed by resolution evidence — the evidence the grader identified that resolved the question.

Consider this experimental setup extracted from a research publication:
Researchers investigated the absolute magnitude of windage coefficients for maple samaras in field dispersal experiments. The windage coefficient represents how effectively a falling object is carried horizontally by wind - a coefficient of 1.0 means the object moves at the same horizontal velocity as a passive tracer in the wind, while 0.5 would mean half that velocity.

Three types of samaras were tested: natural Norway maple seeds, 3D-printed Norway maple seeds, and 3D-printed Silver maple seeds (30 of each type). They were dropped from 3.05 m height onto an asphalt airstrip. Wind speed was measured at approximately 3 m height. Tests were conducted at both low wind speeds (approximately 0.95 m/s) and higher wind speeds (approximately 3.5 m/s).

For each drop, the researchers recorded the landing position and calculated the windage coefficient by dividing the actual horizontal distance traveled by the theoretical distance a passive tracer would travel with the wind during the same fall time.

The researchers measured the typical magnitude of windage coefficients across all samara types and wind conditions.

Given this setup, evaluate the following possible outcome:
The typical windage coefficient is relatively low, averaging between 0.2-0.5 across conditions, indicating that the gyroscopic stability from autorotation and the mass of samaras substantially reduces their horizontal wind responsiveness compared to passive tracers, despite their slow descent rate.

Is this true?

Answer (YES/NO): NO